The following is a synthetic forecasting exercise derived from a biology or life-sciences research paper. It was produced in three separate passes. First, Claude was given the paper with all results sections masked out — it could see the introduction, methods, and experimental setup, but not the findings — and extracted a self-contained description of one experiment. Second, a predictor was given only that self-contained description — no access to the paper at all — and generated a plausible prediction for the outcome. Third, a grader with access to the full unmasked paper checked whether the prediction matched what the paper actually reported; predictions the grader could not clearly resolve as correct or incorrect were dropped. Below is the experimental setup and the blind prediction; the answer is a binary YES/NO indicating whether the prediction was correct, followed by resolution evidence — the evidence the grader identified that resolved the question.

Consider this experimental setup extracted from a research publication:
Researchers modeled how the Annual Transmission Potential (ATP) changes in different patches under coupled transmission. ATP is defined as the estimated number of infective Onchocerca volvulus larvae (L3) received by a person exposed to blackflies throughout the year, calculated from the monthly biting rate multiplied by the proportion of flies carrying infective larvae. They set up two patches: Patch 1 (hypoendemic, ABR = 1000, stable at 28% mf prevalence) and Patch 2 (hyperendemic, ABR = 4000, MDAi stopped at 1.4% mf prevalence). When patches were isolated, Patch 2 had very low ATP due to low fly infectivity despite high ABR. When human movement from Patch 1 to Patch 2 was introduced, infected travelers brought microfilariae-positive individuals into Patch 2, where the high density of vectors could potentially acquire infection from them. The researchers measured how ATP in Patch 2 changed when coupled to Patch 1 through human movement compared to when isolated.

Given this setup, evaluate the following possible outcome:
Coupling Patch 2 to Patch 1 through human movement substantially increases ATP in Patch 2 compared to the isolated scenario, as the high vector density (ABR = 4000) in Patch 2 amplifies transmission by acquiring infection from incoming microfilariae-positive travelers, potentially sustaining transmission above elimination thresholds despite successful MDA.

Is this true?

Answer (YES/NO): YES